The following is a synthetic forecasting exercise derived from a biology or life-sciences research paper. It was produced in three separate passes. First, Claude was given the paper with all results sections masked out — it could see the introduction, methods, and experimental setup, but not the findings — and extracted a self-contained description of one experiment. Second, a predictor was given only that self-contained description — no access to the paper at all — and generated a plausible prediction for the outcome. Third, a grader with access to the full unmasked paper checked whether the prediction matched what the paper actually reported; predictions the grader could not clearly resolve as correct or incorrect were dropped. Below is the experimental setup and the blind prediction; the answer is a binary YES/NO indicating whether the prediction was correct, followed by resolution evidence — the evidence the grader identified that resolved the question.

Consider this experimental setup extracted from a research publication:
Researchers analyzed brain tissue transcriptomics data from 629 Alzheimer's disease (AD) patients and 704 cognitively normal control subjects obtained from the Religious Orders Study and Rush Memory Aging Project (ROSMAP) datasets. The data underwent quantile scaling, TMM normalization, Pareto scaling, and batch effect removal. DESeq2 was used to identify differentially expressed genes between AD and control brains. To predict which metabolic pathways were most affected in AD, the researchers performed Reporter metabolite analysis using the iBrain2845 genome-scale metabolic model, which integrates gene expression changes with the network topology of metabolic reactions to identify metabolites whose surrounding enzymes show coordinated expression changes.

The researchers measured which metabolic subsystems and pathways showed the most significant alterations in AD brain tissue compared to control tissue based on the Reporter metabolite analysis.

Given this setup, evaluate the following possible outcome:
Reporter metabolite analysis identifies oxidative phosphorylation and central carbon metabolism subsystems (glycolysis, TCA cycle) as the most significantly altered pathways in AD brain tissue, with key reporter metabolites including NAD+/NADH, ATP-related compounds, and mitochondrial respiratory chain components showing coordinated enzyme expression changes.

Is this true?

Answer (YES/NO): NO